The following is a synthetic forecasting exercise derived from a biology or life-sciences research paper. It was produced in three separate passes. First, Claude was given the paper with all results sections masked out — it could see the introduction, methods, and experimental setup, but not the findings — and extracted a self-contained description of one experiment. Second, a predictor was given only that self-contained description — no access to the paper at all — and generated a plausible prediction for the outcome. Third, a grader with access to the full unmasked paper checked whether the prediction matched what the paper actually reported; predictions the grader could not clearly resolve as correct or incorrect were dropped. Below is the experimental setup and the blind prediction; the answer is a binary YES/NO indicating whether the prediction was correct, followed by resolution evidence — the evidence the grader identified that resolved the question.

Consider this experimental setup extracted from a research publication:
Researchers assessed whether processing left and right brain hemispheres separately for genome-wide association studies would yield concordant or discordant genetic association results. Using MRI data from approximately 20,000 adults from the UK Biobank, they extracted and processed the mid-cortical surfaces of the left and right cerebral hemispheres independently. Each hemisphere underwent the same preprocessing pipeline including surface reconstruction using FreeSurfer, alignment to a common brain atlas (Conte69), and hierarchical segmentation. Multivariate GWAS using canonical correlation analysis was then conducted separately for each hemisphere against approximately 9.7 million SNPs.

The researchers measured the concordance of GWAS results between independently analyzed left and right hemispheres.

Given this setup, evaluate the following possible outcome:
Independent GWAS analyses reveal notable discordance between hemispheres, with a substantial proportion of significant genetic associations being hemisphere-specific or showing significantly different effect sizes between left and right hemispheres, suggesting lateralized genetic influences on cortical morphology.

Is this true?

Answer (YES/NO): NO